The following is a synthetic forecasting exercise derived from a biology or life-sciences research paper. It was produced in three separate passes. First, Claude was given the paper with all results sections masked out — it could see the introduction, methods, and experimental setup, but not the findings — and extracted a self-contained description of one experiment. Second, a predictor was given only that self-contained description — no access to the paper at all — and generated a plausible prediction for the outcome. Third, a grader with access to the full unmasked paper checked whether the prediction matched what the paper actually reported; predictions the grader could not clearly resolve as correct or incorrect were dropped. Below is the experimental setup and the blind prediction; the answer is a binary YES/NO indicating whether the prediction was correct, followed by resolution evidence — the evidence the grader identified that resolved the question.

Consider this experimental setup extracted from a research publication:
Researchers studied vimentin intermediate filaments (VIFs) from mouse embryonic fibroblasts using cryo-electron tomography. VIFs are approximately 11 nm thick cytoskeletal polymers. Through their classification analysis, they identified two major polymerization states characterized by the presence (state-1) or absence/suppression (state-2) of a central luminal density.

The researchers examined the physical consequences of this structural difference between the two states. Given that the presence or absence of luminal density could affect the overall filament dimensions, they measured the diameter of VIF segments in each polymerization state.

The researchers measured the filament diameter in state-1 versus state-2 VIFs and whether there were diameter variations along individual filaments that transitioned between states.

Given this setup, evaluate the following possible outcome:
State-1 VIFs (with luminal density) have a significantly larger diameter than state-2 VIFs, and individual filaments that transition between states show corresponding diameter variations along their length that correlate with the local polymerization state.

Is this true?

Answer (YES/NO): YES